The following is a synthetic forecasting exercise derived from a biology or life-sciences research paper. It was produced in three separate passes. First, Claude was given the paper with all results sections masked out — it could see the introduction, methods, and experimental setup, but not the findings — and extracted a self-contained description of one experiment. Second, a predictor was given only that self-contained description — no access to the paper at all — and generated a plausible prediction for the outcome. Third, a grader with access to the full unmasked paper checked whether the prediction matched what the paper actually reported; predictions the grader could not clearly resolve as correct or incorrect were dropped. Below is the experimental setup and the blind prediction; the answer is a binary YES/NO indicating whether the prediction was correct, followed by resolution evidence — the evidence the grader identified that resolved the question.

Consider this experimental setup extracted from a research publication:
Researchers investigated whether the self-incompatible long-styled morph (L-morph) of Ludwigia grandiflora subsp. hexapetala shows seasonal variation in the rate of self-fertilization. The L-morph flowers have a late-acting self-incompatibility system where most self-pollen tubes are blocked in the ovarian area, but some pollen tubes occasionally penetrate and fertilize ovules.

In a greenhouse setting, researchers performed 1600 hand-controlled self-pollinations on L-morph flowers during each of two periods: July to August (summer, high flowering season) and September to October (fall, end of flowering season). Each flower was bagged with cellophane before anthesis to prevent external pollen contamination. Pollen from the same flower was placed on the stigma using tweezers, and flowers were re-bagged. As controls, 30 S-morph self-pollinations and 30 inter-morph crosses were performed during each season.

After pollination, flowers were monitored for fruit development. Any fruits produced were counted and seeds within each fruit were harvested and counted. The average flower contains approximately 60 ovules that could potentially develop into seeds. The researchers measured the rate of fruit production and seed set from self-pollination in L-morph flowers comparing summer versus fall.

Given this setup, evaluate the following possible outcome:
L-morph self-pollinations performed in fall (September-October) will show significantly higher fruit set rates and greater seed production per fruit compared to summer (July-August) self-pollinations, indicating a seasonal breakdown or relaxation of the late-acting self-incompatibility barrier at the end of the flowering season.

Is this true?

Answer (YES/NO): NO